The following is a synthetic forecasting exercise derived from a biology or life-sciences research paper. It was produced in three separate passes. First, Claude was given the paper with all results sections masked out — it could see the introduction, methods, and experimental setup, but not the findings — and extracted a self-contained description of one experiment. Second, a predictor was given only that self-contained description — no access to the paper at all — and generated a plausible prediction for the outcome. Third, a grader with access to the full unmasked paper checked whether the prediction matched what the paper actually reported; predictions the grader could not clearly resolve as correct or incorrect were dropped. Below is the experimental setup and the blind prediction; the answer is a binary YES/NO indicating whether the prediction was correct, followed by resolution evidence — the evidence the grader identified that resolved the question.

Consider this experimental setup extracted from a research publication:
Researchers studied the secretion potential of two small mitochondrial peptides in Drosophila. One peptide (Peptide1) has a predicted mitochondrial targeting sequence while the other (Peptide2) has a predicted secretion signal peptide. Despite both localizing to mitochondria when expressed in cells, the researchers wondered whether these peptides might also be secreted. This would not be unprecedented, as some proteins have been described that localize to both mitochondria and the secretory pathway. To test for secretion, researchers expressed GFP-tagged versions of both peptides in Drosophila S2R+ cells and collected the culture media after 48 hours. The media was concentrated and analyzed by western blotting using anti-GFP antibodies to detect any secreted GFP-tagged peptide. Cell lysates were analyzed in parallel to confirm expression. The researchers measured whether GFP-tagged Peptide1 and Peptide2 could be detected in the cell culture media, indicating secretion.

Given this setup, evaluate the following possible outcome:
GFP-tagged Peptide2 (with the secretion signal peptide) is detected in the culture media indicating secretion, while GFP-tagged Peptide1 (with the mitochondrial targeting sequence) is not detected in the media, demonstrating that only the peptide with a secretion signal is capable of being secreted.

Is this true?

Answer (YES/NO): NO